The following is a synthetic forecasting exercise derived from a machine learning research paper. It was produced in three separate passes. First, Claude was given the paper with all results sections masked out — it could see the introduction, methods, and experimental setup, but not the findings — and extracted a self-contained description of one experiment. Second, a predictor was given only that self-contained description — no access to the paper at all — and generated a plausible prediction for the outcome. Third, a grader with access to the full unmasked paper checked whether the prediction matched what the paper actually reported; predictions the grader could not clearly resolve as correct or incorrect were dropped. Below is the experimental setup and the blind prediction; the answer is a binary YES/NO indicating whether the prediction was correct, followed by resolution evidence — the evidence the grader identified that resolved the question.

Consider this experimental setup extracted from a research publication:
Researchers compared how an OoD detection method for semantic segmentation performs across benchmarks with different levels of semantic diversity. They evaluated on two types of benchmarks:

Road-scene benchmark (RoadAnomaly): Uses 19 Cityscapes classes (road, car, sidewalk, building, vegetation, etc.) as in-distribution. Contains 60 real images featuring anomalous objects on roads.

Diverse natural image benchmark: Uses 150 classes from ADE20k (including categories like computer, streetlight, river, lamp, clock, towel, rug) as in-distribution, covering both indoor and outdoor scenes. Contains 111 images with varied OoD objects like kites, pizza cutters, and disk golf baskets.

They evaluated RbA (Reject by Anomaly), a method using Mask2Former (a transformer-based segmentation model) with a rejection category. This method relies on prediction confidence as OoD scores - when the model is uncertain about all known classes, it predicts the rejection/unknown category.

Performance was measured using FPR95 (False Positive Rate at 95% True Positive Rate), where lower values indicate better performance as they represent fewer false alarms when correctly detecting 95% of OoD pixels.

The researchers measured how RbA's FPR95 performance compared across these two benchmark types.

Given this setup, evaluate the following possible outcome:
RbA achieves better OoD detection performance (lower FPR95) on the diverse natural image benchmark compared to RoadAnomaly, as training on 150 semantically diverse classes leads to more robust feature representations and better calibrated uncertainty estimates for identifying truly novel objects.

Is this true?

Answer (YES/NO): NO